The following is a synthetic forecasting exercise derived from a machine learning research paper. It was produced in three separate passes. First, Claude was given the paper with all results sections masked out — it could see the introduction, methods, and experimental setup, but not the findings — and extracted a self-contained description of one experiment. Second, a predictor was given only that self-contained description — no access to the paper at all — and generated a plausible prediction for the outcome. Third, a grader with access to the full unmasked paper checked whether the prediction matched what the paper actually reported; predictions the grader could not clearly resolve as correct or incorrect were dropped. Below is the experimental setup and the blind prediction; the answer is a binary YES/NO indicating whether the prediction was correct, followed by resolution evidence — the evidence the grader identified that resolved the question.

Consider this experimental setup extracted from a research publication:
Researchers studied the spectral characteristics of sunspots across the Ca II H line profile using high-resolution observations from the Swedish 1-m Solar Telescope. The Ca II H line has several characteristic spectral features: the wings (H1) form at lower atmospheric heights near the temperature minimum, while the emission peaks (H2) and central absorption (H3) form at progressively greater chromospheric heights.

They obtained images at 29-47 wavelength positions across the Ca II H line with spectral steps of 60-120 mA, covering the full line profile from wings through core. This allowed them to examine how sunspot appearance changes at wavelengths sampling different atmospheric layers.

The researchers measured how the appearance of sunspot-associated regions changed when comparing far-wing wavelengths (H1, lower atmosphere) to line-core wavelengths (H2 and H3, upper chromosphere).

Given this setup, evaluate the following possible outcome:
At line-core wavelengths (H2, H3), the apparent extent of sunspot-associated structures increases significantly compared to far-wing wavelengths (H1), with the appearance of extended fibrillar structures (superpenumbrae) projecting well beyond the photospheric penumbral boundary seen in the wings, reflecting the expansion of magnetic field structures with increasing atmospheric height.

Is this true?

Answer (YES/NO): YES